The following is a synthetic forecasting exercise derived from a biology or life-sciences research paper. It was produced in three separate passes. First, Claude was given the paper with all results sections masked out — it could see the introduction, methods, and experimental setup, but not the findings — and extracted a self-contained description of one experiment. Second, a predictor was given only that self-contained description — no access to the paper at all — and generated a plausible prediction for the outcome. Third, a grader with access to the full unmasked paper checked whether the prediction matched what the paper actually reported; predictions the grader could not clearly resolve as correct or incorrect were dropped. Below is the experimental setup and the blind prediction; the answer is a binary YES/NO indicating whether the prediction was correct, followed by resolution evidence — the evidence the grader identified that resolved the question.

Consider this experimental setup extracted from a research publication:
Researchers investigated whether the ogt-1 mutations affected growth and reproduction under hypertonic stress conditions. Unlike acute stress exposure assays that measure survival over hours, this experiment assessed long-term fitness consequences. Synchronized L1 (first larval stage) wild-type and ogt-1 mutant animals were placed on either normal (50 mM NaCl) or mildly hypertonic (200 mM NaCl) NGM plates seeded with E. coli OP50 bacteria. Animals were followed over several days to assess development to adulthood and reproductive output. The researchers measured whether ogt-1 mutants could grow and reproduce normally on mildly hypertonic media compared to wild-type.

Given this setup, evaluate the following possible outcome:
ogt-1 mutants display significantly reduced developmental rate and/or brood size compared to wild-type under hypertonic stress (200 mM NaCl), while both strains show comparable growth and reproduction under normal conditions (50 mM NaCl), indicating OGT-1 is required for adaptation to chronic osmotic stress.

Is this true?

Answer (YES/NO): YES